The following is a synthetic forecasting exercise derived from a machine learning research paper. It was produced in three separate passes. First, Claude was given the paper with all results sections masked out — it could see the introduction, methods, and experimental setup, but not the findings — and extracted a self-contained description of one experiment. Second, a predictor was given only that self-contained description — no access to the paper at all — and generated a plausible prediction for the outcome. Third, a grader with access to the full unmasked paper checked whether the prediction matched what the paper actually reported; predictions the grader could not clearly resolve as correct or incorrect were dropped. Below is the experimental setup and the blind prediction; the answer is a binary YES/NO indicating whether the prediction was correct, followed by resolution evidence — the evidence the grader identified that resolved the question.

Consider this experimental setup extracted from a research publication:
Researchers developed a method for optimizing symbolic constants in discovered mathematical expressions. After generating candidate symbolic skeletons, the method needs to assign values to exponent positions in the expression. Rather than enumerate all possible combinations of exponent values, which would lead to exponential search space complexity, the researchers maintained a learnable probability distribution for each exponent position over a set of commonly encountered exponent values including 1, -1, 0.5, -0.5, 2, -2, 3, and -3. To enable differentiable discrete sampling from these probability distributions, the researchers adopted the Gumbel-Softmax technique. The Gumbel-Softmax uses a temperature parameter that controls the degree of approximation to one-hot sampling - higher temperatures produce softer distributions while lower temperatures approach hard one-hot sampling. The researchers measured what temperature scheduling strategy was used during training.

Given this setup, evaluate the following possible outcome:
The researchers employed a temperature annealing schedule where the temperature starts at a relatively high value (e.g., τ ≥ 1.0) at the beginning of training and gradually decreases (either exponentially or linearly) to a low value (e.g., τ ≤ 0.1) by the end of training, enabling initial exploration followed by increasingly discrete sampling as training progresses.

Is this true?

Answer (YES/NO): YES